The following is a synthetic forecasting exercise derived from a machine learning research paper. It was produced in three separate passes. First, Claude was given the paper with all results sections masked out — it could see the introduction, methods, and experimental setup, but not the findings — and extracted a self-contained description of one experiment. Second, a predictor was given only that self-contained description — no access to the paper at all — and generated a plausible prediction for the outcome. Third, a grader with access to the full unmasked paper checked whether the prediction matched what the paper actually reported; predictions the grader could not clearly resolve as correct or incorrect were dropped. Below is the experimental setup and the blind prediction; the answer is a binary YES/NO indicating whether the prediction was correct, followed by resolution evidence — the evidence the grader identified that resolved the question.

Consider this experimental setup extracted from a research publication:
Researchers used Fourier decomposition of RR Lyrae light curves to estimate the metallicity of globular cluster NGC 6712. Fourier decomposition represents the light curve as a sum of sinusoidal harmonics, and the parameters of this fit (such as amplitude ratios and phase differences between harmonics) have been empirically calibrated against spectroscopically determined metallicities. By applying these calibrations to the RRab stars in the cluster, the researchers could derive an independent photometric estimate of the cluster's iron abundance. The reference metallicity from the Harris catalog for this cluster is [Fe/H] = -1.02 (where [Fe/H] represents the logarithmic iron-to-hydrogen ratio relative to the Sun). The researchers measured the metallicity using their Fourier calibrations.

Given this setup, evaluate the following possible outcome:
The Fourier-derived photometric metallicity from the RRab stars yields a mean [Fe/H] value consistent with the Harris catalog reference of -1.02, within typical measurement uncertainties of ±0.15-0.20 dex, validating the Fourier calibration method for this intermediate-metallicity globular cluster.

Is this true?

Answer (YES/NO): YES